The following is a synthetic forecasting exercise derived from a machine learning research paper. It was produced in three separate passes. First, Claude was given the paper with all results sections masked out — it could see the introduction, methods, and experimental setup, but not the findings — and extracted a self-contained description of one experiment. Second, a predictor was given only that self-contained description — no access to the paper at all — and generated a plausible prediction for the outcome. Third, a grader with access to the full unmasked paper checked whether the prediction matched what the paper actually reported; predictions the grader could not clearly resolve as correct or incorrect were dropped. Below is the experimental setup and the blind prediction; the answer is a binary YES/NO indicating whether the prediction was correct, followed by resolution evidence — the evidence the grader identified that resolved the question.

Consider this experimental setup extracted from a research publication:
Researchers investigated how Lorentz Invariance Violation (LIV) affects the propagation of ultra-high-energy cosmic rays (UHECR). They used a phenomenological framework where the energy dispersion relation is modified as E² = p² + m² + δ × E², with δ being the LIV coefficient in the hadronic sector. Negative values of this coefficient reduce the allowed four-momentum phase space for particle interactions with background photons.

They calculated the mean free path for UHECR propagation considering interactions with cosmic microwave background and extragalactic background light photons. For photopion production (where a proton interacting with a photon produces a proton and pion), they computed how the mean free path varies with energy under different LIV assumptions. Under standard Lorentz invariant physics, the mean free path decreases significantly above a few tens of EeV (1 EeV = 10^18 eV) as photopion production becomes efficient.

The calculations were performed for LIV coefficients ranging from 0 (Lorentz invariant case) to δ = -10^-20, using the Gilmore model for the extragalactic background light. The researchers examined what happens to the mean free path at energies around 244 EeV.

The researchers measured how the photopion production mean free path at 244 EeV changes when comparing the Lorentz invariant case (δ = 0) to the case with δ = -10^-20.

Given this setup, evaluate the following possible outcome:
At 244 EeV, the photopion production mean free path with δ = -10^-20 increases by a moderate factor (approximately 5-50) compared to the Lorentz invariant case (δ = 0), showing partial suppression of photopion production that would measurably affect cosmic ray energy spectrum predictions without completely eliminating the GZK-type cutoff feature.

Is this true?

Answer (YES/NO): NO